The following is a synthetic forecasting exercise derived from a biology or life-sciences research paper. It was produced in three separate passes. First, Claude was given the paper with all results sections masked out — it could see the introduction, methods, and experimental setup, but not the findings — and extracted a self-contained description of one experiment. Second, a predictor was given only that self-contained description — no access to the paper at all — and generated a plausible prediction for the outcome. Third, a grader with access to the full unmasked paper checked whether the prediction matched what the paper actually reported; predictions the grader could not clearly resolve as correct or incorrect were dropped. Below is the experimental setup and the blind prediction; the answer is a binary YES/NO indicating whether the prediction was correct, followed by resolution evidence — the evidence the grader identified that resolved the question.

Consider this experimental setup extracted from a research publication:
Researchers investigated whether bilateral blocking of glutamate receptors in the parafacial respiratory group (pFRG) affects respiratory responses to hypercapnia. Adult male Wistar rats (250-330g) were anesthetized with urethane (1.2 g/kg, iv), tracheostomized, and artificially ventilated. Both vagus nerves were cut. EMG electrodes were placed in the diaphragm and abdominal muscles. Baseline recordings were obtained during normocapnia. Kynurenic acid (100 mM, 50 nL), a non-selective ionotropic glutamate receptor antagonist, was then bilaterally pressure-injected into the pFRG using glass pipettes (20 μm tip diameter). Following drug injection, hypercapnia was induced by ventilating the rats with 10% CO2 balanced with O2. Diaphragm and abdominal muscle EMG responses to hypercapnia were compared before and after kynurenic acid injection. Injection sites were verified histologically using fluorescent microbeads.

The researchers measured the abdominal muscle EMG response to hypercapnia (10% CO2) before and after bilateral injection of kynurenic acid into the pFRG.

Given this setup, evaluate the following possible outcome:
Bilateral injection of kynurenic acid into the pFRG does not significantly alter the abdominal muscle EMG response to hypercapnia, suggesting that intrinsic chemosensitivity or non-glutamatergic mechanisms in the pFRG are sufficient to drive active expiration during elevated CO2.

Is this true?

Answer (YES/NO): NO